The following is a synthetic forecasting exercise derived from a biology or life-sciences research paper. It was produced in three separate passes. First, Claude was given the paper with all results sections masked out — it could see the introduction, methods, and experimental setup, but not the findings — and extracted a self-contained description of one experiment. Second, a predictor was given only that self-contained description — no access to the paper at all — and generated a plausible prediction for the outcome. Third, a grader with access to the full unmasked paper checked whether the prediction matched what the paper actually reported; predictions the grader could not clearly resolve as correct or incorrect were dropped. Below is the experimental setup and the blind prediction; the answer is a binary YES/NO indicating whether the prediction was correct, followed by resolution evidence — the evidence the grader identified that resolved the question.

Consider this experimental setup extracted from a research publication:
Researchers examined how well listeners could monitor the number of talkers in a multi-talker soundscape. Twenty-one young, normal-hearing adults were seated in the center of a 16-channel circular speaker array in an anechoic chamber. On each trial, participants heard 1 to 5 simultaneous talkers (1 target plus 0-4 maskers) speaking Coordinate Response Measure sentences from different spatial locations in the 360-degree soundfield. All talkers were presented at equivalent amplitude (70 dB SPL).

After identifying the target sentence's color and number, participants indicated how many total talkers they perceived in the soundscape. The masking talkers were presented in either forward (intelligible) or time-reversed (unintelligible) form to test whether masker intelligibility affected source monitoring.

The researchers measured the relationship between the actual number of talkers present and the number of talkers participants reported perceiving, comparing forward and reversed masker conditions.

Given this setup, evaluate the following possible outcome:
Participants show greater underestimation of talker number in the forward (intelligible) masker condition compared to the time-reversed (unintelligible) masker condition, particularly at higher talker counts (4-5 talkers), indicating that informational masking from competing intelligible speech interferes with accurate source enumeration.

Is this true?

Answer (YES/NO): NO